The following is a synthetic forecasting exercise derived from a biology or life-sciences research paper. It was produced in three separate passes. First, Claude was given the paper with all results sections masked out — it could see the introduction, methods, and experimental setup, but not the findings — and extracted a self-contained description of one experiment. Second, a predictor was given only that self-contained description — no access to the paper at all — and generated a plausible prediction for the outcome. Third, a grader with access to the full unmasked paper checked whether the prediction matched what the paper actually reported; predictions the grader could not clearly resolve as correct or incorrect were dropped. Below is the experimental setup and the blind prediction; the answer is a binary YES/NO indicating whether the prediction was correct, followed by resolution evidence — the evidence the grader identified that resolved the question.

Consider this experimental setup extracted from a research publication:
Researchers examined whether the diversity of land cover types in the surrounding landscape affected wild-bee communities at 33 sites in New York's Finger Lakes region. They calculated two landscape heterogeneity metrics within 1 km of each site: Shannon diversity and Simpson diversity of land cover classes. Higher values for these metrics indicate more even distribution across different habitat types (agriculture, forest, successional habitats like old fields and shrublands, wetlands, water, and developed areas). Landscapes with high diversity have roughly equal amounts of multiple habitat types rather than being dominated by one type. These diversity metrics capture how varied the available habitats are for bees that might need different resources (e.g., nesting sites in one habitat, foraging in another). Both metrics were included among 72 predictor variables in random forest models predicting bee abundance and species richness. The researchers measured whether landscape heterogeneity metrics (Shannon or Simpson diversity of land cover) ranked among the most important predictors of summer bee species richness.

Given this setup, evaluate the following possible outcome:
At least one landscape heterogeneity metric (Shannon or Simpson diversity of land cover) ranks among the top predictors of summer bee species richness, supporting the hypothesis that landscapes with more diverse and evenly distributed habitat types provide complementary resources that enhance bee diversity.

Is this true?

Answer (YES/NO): NO